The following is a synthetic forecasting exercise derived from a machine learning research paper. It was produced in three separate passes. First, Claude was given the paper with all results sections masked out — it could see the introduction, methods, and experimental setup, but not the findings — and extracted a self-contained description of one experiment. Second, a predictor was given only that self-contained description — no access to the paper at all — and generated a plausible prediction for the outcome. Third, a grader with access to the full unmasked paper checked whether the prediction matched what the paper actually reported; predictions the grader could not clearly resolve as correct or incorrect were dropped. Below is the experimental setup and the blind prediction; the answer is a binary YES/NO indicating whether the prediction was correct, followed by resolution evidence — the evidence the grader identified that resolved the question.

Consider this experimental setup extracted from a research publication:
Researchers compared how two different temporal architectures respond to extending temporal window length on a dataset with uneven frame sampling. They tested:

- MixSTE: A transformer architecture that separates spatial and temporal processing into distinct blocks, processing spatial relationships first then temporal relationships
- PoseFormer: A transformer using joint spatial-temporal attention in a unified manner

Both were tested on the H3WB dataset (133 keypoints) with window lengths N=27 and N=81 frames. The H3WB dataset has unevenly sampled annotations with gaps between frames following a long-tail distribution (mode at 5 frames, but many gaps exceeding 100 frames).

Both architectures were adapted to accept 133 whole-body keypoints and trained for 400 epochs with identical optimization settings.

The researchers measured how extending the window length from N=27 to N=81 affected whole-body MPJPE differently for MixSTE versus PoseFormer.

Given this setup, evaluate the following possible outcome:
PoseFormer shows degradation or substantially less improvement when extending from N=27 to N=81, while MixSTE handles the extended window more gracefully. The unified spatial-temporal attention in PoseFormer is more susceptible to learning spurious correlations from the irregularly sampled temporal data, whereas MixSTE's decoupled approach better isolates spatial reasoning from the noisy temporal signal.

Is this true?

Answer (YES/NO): YES